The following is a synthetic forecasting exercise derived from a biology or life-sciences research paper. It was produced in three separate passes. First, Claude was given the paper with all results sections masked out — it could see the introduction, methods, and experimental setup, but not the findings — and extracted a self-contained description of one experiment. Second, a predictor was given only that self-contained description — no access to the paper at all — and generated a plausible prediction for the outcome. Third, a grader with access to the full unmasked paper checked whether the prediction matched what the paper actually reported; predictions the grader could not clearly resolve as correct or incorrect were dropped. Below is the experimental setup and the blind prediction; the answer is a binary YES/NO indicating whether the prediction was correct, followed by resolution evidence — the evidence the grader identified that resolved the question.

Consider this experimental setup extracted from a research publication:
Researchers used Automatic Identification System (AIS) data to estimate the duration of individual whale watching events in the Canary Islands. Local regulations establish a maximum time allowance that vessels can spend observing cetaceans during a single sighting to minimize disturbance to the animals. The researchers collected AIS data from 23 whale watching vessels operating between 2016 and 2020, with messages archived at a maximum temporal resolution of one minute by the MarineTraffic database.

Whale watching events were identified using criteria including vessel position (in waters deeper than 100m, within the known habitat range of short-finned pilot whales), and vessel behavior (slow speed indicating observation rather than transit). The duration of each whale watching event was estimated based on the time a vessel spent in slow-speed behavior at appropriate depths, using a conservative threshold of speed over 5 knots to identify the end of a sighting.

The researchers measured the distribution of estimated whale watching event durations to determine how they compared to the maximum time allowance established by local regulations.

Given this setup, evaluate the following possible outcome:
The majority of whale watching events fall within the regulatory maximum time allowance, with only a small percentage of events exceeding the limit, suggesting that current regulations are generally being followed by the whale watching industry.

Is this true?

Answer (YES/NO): YES